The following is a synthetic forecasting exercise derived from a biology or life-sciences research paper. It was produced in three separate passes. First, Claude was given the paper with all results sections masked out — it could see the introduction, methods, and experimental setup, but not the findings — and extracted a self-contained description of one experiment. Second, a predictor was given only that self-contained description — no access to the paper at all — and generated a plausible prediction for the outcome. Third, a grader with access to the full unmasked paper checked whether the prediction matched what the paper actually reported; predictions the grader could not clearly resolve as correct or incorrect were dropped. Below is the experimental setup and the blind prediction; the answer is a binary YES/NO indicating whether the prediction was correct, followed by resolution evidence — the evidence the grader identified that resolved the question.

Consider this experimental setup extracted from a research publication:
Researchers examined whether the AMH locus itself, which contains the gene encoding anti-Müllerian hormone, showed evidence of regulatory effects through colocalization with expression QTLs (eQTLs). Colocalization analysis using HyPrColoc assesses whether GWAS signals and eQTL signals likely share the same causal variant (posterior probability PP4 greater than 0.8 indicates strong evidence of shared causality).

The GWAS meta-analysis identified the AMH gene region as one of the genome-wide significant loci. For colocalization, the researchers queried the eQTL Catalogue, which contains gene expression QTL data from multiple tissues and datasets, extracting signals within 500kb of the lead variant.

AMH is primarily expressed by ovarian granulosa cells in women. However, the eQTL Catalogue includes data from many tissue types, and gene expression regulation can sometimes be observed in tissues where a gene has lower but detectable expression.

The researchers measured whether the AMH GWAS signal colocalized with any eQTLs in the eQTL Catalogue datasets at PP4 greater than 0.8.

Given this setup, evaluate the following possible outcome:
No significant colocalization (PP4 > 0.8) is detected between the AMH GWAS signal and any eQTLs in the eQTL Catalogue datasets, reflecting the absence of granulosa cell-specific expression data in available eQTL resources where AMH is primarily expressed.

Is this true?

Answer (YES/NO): YES